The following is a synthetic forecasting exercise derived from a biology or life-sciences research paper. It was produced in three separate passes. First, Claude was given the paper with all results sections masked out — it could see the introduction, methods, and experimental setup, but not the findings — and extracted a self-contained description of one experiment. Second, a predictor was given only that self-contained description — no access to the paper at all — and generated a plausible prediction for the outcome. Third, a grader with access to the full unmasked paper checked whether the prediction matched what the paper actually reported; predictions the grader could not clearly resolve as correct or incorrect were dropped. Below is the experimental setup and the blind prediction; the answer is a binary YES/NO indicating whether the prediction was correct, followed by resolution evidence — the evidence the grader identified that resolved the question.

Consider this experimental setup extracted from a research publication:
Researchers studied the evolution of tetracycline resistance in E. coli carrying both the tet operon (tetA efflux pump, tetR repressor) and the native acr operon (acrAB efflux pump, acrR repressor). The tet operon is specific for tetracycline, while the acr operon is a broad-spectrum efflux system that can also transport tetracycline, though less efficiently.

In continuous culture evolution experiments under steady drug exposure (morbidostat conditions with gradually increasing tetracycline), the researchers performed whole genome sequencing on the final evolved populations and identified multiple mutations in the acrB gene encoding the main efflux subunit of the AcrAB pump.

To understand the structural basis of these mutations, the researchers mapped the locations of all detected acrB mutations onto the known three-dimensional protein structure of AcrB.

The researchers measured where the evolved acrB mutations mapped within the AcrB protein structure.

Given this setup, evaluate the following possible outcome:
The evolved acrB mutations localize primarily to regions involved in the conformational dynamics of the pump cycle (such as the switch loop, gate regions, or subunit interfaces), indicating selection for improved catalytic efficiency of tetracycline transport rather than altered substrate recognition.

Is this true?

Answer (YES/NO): NO